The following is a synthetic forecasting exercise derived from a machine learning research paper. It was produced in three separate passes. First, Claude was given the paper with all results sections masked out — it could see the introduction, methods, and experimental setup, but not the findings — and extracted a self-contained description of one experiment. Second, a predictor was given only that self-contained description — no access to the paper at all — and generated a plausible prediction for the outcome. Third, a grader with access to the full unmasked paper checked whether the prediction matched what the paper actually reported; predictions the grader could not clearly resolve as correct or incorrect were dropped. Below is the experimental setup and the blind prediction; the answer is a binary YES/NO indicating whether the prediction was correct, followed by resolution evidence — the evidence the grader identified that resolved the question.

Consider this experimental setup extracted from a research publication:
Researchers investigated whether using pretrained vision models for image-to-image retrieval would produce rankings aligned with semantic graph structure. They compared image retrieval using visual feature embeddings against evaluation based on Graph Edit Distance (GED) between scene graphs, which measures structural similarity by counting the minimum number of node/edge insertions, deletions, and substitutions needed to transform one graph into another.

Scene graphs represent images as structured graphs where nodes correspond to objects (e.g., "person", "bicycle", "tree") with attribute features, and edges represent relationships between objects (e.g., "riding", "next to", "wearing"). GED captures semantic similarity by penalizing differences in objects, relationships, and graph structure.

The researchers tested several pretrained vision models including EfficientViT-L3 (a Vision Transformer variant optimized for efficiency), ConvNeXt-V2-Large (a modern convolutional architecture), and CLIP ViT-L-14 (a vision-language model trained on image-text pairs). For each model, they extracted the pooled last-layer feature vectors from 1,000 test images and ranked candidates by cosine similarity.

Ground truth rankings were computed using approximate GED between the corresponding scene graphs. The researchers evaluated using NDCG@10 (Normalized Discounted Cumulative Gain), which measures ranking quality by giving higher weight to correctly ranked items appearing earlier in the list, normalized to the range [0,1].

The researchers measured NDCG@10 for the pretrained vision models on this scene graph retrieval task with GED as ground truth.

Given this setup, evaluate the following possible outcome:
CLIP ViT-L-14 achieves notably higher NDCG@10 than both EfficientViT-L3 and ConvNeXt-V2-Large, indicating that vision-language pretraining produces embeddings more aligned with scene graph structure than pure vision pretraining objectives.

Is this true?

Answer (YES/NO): NO